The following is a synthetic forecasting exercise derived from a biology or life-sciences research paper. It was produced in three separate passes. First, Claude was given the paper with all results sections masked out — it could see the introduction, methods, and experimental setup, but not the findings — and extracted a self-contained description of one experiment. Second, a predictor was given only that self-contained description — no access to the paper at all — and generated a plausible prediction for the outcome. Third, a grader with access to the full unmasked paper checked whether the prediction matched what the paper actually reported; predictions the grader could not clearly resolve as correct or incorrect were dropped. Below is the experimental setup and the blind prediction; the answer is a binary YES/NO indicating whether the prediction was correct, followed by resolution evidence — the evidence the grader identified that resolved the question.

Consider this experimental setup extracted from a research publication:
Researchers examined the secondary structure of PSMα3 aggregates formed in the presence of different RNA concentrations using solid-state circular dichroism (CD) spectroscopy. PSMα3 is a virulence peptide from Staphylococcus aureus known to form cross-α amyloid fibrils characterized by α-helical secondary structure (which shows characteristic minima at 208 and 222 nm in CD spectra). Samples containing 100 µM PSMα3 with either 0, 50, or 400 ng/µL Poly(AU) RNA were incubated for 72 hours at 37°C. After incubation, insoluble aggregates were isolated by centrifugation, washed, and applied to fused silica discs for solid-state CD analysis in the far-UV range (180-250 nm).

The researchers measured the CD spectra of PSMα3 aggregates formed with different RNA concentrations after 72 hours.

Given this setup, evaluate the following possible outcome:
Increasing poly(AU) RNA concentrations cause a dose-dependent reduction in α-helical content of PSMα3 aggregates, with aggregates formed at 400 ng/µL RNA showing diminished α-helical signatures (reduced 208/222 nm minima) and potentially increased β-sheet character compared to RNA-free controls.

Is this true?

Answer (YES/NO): NO